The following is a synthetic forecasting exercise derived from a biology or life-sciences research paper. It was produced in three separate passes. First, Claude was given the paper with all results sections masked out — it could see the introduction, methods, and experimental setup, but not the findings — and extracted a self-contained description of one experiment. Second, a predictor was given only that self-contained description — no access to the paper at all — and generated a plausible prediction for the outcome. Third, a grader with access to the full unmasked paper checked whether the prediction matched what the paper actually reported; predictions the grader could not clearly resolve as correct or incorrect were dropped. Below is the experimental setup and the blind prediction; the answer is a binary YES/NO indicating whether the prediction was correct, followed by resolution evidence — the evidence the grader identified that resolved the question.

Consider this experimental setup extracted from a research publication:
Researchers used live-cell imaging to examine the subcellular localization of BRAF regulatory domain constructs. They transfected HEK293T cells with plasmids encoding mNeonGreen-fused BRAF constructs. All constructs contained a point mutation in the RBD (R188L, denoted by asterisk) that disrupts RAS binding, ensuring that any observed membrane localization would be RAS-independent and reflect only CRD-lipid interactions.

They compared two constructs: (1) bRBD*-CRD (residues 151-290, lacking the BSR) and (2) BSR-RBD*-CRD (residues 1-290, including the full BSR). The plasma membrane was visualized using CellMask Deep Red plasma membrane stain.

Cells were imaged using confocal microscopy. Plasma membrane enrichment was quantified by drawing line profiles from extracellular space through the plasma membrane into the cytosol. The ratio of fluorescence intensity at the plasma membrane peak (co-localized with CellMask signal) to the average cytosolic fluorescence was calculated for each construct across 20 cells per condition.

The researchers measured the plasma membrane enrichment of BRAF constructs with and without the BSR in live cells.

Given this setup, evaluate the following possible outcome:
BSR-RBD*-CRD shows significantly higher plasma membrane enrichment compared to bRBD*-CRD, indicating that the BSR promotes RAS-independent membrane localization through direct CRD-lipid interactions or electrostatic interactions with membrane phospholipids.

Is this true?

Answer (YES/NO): NO